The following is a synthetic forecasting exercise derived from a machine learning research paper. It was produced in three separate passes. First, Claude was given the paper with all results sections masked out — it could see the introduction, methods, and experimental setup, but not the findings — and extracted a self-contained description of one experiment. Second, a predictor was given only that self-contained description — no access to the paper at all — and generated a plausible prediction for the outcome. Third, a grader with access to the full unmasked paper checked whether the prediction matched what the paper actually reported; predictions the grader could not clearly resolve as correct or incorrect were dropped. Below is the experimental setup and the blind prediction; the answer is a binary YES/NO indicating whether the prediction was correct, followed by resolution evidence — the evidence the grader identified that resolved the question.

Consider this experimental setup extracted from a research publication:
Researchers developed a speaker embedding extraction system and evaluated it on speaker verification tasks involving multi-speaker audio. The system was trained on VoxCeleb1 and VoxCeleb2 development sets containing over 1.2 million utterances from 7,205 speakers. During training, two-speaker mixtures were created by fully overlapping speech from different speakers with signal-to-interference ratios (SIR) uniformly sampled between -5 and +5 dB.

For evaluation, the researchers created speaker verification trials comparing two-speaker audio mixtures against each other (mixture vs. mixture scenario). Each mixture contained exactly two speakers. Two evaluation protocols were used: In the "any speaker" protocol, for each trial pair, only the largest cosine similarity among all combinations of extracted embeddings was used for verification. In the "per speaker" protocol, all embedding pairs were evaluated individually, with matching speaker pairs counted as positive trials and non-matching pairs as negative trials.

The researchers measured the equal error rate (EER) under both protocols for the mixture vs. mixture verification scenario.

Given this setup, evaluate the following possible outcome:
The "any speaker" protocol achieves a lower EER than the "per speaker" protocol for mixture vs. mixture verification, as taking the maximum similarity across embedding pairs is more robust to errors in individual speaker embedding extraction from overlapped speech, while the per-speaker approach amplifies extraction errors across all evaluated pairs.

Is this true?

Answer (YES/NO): NO